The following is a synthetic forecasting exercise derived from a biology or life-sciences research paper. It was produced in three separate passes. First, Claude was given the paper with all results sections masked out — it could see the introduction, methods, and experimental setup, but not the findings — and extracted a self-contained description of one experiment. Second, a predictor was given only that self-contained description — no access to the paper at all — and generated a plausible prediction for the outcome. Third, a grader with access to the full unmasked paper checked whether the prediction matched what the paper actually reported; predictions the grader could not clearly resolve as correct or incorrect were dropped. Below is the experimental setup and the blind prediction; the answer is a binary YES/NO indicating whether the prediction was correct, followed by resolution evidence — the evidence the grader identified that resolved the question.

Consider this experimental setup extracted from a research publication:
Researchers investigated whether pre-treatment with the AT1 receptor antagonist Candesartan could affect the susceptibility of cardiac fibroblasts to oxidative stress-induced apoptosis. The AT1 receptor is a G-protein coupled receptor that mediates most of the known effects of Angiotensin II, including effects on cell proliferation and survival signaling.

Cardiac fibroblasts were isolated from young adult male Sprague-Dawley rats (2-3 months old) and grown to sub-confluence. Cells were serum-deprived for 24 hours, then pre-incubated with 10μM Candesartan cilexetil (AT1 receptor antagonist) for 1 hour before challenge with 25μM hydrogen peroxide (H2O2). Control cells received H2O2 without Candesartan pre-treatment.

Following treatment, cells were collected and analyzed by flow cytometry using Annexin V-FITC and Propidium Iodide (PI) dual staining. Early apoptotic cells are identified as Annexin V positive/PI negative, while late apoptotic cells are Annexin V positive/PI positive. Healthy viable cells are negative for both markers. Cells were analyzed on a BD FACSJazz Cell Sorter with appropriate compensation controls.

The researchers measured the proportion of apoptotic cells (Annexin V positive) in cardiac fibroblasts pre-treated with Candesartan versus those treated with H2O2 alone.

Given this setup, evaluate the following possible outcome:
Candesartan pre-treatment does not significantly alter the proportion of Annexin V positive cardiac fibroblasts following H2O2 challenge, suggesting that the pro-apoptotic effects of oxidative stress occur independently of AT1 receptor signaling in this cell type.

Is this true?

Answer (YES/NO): NO